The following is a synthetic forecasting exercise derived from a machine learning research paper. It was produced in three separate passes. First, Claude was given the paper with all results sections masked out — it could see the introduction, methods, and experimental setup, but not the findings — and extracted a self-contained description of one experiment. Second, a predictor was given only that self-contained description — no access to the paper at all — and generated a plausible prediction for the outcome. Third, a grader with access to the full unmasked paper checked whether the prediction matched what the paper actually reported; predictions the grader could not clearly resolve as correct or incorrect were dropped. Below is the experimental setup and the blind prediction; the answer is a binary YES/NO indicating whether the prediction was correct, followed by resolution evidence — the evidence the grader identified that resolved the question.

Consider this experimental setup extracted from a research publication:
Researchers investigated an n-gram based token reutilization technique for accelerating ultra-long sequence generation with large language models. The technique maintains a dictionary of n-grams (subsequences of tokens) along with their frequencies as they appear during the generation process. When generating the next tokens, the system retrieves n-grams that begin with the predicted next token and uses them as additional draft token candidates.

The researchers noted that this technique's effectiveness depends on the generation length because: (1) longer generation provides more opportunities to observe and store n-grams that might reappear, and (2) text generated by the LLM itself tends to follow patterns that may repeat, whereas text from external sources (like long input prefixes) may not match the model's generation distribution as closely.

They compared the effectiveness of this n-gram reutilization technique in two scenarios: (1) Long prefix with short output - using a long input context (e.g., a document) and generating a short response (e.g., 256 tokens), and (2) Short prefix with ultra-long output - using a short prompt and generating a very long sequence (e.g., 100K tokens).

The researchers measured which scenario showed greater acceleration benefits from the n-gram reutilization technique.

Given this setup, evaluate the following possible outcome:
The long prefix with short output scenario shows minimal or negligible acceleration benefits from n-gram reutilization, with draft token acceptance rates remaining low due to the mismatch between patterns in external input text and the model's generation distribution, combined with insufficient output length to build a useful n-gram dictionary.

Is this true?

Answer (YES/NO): YES